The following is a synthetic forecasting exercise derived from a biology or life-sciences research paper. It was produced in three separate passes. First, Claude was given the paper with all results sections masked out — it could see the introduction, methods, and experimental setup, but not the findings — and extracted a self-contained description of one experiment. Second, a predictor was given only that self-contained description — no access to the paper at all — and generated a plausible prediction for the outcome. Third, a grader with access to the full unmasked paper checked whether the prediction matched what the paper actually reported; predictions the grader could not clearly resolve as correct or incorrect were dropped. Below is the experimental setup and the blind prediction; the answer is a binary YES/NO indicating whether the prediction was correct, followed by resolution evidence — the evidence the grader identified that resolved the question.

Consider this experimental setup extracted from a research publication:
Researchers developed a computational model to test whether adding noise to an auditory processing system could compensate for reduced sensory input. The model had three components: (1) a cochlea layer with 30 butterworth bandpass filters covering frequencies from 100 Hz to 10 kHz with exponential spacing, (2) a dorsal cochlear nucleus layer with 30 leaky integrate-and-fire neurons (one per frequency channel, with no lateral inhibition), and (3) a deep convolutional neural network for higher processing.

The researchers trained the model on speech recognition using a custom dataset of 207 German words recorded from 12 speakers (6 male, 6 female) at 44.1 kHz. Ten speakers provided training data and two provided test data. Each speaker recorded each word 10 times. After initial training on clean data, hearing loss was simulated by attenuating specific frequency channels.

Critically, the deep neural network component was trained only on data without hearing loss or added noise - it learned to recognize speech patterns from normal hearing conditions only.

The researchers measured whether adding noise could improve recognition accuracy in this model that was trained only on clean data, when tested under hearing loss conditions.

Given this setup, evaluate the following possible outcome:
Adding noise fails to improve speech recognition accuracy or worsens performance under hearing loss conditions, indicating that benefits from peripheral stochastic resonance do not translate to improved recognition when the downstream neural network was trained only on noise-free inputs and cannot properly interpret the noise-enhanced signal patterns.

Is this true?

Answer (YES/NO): NO